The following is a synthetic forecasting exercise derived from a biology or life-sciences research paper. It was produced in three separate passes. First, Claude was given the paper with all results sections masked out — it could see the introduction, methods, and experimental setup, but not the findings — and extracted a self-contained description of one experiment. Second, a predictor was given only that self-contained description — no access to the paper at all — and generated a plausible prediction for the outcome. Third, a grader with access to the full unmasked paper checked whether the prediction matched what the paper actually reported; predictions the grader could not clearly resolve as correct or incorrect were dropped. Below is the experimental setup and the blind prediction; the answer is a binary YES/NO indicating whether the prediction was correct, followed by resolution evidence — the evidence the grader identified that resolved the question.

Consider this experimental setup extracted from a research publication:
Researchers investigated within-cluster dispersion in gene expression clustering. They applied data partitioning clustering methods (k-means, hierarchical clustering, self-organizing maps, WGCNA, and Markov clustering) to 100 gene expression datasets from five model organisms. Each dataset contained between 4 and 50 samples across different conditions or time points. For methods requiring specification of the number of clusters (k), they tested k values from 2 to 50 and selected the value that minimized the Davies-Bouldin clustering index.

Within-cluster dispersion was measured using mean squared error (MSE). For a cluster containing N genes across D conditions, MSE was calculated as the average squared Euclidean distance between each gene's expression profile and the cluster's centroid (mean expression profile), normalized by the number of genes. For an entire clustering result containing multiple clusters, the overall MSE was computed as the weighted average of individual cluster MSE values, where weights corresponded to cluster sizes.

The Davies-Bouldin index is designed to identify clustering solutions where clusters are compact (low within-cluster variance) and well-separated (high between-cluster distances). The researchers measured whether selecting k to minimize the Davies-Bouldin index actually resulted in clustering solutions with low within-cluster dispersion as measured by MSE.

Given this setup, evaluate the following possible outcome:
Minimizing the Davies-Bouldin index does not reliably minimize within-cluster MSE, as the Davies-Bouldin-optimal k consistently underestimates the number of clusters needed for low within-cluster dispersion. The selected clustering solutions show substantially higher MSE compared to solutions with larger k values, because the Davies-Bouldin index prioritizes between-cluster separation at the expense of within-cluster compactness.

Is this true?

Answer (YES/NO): NO